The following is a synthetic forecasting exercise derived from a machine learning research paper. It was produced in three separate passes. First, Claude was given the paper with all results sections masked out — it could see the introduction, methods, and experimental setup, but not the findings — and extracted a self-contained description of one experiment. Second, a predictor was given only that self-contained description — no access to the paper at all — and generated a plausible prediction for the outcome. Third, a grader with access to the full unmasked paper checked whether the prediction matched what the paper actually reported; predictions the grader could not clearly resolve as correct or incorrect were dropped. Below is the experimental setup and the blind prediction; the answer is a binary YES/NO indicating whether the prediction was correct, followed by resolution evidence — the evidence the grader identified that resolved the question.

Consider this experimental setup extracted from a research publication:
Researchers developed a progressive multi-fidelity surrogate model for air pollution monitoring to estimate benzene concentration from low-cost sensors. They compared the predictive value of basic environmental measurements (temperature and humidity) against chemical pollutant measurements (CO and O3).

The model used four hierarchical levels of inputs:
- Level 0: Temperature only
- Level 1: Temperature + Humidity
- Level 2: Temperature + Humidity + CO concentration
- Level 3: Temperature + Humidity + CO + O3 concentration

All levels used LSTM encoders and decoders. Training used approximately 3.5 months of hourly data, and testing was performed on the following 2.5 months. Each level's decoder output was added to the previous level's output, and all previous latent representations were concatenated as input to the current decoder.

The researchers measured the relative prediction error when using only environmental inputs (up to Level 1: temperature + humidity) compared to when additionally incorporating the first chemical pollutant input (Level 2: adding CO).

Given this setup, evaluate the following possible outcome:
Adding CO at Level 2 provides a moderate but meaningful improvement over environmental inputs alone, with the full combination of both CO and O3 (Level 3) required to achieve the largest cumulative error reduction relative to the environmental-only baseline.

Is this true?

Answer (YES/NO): NO